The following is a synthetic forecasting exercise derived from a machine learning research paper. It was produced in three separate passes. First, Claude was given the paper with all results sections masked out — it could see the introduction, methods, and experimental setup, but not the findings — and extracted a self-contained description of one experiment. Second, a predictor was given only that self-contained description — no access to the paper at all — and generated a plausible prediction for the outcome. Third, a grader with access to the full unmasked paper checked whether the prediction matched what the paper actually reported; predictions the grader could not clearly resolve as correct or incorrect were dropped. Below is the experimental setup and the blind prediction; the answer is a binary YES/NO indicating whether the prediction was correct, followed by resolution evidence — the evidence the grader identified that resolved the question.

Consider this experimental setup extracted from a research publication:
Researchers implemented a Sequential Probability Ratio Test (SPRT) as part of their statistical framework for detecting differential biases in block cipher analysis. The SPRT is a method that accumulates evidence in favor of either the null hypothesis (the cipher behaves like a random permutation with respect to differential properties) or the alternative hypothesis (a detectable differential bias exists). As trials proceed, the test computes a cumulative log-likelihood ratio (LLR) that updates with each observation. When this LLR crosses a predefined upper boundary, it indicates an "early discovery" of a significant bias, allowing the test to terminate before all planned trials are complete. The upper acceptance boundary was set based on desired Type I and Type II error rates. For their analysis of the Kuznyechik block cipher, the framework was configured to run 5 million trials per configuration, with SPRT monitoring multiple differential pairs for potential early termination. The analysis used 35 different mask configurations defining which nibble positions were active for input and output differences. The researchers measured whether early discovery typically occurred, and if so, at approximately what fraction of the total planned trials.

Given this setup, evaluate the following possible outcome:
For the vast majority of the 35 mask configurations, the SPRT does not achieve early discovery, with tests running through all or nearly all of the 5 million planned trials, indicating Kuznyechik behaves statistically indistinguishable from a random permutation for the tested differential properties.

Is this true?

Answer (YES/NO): NO